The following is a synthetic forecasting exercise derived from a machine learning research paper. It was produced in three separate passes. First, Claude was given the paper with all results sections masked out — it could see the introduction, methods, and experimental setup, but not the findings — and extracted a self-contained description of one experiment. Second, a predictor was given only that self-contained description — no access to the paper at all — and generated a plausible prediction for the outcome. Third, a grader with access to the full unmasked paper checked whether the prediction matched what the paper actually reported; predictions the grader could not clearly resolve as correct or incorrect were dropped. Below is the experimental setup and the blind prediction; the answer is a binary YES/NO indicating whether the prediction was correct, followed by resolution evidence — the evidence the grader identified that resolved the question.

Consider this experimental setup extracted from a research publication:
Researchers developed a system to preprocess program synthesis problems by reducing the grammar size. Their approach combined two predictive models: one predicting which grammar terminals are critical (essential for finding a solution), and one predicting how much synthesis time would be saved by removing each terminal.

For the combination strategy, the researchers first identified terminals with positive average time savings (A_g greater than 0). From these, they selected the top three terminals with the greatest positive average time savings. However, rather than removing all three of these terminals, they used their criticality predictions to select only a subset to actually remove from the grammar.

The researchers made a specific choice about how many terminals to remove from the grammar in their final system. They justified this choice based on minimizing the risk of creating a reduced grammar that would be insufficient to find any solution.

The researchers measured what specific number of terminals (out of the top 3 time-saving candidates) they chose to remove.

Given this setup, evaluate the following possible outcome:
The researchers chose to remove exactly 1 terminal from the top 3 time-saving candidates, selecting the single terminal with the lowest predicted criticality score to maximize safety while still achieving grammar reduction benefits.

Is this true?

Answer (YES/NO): NO